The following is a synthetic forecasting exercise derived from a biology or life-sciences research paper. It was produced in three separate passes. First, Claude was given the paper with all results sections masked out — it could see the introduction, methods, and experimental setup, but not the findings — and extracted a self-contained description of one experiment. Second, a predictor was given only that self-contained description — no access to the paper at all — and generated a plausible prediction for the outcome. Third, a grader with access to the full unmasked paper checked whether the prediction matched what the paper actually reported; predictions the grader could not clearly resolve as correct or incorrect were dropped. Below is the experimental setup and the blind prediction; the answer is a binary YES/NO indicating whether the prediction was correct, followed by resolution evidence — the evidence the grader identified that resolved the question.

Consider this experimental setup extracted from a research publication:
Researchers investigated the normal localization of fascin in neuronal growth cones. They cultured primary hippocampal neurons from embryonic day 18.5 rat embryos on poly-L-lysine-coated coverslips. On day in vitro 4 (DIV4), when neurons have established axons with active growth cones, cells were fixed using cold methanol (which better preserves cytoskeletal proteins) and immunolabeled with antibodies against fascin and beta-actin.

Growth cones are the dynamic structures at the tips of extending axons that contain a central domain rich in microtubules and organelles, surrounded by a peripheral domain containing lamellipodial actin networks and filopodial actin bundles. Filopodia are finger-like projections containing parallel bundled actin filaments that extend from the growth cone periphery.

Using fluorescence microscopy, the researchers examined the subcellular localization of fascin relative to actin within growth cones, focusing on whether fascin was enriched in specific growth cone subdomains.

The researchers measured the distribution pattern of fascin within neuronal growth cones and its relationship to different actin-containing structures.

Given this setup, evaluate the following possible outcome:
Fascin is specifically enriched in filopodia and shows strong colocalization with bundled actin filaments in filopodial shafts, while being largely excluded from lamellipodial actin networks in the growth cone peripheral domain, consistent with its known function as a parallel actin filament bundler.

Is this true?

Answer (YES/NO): NO